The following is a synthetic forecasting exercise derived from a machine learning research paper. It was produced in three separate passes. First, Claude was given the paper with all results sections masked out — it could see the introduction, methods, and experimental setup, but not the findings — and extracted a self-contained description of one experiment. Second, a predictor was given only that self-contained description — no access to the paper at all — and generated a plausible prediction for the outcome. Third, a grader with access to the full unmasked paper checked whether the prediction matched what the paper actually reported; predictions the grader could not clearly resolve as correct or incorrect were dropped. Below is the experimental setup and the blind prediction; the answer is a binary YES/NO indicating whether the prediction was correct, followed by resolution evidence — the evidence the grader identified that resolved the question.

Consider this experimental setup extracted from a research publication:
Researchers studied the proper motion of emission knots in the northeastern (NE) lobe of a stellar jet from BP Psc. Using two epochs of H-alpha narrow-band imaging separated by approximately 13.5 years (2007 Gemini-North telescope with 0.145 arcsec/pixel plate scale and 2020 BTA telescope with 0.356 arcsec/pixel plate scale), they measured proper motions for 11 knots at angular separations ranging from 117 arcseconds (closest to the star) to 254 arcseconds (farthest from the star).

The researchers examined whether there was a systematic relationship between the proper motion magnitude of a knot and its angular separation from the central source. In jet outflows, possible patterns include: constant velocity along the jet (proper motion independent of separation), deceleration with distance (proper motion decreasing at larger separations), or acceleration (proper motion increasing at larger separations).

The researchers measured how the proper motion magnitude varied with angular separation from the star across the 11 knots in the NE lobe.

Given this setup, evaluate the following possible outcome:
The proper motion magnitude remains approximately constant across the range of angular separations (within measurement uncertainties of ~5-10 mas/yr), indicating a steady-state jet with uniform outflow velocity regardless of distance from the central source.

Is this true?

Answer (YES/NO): NO